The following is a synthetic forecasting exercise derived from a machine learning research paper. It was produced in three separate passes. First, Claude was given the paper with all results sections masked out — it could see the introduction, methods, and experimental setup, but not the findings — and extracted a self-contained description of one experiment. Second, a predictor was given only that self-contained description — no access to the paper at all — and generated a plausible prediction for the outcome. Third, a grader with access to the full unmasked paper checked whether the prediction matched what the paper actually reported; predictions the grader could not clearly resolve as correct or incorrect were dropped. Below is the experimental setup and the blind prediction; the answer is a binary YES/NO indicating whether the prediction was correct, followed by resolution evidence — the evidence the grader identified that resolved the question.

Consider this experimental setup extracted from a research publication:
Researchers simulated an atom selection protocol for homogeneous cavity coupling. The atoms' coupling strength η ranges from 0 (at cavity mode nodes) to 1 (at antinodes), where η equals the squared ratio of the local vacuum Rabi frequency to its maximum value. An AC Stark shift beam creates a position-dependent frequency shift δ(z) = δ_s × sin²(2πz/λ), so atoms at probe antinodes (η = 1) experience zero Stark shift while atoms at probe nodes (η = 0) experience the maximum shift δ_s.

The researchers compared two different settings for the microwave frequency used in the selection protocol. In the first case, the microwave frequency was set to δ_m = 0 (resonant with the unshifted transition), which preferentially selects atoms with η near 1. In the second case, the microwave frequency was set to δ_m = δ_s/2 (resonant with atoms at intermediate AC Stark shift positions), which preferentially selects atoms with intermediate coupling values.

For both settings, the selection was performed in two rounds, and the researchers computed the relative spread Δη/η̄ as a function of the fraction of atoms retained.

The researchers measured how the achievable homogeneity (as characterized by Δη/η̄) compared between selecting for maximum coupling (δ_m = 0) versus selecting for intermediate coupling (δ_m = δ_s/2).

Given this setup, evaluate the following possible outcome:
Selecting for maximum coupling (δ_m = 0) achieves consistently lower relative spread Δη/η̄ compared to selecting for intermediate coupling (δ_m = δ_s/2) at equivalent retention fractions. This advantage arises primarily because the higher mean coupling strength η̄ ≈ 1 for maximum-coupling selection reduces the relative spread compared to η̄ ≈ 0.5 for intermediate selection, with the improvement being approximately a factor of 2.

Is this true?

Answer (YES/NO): NO